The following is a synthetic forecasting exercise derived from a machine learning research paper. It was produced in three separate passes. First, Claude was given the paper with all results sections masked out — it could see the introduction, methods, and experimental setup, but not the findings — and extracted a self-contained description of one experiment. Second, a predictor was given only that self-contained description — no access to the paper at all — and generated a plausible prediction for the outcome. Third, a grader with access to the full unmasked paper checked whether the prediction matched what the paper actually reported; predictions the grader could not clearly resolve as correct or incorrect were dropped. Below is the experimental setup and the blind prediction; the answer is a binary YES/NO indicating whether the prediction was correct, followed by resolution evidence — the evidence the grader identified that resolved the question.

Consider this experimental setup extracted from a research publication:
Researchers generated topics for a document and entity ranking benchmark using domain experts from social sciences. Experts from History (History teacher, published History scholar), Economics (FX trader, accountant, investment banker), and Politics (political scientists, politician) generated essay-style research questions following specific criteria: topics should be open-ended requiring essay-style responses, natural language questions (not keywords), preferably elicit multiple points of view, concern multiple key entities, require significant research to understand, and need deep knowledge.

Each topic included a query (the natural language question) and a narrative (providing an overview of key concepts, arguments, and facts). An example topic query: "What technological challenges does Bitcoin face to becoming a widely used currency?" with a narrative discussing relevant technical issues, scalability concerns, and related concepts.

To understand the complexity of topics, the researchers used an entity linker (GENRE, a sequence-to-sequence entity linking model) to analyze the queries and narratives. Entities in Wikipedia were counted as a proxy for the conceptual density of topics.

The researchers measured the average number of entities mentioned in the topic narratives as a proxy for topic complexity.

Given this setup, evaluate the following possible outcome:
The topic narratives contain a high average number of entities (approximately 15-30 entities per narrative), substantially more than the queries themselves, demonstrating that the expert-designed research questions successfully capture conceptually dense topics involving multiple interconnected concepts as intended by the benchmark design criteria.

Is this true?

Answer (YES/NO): YES